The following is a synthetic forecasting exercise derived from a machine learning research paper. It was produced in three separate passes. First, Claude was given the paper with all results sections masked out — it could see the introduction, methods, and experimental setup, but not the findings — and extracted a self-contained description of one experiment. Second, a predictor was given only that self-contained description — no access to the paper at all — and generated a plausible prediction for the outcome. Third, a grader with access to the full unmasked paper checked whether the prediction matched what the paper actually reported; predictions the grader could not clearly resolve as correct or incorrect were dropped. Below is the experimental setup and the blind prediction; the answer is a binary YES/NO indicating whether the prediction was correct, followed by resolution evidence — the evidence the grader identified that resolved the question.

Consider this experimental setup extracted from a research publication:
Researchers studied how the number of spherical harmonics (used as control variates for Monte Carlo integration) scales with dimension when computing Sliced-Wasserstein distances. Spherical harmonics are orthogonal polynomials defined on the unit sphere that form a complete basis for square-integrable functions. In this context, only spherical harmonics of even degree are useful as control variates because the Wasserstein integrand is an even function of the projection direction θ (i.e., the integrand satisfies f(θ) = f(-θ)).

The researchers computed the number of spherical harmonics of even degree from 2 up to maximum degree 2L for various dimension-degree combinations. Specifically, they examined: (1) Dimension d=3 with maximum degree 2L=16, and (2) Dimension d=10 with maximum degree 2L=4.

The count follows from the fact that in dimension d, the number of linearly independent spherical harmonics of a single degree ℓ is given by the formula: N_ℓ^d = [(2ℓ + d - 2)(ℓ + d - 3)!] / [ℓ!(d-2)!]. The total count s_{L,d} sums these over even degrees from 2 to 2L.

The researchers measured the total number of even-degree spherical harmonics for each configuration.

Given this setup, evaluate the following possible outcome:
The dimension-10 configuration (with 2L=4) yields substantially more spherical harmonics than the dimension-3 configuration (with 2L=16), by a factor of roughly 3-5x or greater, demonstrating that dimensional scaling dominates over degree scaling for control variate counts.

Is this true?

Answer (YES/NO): YES